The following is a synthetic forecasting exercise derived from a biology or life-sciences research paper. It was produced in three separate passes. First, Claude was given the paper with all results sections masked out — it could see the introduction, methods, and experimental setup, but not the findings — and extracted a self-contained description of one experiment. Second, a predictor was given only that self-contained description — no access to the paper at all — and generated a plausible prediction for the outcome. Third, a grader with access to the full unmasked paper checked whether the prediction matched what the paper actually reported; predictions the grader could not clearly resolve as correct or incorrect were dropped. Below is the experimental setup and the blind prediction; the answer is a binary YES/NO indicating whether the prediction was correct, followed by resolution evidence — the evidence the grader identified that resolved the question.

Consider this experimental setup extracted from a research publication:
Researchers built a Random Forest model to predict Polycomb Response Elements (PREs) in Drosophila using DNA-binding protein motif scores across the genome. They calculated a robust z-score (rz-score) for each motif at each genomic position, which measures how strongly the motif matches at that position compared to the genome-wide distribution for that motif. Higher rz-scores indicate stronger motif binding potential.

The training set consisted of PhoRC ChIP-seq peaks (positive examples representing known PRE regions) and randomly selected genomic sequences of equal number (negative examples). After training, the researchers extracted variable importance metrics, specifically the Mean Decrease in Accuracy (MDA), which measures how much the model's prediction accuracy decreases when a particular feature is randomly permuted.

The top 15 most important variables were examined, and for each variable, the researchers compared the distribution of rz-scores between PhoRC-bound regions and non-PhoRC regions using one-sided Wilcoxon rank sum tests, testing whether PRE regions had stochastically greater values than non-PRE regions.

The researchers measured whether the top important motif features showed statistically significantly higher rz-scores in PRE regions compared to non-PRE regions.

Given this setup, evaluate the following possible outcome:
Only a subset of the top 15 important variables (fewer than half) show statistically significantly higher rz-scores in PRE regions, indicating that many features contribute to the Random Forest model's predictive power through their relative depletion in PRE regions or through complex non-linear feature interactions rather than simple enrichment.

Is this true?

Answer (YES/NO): NO